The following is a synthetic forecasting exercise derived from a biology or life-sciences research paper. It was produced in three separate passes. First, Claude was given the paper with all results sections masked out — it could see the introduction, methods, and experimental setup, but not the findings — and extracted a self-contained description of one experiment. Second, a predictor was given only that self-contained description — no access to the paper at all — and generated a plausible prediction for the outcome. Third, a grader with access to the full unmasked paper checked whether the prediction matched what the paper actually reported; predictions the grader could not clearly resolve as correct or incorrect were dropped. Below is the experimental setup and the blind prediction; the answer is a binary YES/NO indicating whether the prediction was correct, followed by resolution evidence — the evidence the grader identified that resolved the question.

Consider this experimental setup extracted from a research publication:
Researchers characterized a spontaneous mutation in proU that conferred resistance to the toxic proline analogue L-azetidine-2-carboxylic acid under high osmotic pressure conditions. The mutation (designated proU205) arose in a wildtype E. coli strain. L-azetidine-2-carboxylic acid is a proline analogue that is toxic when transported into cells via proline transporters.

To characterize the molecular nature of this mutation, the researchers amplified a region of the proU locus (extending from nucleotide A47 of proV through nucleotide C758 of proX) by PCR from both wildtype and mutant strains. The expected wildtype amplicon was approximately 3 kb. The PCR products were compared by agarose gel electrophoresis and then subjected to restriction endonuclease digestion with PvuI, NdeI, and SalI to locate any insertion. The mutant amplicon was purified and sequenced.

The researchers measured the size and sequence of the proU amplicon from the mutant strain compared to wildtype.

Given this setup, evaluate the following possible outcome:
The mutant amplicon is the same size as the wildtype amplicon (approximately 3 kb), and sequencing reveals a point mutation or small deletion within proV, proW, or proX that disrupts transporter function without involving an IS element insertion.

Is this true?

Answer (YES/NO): NO